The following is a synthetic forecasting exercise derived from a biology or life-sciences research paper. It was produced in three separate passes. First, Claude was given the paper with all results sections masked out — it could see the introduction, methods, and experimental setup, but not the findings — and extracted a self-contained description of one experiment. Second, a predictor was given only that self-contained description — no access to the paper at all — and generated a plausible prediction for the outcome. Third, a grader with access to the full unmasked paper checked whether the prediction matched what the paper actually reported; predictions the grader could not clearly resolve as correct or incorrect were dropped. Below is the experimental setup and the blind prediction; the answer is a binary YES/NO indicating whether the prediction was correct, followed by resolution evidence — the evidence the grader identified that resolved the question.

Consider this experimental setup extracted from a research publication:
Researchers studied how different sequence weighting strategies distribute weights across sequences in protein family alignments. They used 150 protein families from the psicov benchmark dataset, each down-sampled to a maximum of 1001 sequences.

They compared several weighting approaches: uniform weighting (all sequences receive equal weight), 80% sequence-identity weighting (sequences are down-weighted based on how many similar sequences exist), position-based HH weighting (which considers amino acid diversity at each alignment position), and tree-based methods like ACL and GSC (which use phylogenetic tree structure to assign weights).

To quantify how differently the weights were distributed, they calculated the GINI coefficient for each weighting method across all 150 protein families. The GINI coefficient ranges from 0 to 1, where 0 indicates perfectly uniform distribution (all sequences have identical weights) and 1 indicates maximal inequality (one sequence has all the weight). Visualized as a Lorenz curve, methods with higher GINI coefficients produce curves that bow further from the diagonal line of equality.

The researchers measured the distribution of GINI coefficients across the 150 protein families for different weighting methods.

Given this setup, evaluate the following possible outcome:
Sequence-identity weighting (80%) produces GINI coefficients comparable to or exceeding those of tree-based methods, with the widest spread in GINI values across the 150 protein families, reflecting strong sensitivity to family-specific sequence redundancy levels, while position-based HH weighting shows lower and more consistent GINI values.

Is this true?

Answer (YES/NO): NO